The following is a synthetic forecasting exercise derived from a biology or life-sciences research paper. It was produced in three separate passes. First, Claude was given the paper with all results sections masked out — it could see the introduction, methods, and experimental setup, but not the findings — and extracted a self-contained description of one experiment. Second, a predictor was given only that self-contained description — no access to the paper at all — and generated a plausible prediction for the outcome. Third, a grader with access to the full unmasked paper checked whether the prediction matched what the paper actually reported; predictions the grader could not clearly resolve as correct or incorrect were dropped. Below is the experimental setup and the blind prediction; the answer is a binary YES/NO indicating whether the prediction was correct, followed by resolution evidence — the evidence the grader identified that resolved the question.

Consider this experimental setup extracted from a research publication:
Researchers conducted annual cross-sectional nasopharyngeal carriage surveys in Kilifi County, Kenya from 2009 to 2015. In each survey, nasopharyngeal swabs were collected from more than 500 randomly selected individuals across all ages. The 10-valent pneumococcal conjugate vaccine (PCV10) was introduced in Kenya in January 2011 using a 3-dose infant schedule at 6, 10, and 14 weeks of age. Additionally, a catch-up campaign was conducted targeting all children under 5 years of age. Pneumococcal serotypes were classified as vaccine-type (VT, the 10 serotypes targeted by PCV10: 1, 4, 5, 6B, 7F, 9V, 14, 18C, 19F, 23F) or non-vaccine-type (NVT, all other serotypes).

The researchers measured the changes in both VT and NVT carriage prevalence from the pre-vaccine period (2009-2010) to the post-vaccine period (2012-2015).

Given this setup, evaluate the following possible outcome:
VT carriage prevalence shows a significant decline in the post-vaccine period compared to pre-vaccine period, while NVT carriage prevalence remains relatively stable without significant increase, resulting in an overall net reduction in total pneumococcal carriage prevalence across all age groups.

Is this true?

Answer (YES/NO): NO